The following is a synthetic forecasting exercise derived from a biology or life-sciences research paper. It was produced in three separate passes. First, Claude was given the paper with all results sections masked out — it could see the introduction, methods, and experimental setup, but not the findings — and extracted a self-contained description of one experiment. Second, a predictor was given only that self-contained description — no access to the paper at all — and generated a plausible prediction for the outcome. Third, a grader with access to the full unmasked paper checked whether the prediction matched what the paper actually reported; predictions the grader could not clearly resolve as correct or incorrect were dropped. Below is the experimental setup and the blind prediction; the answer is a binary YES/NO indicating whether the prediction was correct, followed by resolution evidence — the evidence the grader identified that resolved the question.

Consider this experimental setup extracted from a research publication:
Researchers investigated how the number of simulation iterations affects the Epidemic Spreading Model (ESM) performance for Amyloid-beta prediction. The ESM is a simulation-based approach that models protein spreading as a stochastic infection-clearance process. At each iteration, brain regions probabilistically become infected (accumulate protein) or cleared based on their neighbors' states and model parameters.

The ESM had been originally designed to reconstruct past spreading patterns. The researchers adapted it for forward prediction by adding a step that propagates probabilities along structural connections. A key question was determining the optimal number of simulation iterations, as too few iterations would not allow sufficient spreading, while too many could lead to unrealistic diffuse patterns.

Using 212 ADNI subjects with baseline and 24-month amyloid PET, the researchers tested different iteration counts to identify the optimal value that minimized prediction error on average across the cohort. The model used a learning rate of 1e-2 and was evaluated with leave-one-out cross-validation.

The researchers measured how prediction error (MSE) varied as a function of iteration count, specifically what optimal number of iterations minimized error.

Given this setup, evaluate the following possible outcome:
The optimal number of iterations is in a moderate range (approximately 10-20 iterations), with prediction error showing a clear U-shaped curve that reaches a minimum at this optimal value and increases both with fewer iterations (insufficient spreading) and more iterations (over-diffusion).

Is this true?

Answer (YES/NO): NO